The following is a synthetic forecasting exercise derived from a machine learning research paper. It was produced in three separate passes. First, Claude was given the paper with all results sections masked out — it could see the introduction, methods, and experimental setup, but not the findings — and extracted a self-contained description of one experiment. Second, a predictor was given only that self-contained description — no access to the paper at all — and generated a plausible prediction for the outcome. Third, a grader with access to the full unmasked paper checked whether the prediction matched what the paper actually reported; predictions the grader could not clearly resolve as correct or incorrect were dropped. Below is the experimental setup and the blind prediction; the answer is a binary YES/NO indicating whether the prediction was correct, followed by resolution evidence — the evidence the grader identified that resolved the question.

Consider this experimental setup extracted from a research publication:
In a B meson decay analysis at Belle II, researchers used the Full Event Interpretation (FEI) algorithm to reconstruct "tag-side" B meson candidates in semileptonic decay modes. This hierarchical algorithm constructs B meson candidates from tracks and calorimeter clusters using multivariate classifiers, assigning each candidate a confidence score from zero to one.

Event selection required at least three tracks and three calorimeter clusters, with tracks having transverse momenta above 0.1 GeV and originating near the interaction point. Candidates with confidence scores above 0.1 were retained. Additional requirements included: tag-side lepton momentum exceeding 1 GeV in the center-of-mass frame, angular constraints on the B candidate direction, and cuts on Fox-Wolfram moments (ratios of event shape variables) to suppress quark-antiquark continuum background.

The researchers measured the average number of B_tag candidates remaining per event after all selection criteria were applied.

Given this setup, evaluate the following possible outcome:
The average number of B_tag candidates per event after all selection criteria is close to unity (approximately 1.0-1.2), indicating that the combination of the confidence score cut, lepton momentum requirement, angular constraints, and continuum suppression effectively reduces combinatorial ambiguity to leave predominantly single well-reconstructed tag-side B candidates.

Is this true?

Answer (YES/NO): NO